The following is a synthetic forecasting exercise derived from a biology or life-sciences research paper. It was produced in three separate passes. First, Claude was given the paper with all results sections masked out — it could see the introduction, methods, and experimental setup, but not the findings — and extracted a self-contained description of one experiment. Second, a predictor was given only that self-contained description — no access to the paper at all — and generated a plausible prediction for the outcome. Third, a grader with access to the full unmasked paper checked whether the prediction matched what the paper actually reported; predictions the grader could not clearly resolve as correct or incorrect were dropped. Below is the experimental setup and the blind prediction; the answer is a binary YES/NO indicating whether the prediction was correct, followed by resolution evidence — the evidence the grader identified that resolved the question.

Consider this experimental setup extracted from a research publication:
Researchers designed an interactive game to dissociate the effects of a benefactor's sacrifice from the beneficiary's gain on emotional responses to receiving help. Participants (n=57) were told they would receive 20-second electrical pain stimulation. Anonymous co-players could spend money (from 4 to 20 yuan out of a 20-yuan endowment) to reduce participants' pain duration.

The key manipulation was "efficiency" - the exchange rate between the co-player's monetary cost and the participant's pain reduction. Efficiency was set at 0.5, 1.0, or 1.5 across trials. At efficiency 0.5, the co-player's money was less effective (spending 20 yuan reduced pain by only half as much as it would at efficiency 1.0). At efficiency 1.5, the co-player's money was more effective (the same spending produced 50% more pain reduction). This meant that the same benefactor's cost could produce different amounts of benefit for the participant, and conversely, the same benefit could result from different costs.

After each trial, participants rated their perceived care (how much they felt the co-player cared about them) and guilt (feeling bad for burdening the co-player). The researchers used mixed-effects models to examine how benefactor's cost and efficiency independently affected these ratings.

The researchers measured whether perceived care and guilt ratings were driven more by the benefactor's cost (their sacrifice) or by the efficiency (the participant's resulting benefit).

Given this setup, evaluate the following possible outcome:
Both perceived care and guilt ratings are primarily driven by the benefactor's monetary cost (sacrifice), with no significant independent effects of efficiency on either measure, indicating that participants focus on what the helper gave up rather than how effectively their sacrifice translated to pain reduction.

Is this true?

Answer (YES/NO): YES